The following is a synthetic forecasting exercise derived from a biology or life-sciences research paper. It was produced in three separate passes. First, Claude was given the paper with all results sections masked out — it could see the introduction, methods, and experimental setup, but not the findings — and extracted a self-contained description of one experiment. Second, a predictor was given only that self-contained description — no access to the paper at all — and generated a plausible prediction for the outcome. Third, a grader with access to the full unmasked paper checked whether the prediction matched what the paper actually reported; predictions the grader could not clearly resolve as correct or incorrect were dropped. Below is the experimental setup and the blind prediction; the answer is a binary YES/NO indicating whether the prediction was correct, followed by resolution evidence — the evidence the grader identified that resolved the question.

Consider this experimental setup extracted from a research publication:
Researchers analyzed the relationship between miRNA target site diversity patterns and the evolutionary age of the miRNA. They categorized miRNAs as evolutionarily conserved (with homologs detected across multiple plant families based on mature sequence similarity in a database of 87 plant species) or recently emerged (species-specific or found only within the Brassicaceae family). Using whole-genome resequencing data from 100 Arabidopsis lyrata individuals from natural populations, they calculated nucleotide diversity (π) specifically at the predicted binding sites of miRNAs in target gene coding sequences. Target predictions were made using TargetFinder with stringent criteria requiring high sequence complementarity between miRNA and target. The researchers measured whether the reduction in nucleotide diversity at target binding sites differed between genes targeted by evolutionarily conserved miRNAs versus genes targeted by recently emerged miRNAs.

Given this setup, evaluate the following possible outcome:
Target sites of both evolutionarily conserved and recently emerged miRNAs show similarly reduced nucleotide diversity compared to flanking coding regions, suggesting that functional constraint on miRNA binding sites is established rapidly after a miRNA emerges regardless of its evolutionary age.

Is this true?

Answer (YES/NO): NO